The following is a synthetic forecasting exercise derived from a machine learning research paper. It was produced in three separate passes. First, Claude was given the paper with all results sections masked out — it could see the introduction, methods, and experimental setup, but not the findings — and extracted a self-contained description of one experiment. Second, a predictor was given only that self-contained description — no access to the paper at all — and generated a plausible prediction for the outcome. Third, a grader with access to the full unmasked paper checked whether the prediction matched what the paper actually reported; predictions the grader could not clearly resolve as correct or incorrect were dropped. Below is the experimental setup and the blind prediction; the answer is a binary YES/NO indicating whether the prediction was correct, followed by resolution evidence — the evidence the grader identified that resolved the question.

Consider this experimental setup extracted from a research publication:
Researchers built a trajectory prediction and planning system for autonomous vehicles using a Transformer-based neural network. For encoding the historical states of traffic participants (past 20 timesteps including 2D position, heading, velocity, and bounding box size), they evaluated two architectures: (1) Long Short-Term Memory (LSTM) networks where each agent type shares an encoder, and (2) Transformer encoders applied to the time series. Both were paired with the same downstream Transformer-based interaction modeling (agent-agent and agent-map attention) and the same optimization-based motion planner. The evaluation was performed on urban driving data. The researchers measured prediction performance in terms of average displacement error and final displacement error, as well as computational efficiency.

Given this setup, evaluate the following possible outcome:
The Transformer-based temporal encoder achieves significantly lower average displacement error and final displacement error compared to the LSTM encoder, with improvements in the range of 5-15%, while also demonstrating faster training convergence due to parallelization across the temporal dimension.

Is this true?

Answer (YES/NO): NO